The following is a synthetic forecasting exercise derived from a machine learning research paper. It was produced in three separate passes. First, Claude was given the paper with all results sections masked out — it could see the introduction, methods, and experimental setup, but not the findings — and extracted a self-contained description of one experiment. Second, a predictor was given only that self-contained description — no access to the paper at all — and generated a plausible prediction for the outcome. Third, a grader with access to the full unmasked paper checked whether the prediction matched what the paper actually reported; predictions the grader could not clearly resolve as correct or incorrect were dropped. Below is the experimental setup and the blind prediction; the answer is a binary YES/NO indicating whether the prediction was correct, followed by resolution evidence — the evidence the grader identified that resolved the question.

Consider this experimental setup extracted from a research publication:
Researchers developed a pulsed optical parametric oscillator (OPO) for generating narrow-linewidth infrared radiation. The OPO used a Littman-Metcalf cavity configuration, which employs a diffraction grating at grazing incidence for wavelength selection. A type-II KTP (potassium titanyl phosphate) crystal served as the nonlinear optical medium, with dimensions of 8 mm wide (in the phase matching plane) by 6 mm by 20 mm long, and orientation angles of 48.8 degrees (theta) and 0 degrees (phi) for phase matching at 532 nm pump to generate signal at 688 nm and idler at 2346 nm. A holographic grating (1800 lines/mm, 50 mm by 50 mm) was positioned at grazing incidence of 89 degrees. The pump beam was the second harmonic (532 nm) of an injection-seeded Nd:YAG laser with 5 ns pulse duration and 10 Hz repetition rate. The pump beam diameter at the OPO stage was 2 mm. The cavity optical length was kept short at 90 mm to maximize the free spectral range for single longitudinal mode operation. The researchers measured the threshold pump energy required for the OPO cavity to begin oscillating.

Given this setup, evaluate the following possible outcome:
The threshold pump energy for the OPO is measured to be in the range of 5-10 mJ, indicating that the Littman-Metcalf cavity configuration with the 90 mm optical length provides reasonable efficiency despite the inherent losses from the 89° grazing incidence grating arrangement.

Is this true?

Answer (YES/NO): YES